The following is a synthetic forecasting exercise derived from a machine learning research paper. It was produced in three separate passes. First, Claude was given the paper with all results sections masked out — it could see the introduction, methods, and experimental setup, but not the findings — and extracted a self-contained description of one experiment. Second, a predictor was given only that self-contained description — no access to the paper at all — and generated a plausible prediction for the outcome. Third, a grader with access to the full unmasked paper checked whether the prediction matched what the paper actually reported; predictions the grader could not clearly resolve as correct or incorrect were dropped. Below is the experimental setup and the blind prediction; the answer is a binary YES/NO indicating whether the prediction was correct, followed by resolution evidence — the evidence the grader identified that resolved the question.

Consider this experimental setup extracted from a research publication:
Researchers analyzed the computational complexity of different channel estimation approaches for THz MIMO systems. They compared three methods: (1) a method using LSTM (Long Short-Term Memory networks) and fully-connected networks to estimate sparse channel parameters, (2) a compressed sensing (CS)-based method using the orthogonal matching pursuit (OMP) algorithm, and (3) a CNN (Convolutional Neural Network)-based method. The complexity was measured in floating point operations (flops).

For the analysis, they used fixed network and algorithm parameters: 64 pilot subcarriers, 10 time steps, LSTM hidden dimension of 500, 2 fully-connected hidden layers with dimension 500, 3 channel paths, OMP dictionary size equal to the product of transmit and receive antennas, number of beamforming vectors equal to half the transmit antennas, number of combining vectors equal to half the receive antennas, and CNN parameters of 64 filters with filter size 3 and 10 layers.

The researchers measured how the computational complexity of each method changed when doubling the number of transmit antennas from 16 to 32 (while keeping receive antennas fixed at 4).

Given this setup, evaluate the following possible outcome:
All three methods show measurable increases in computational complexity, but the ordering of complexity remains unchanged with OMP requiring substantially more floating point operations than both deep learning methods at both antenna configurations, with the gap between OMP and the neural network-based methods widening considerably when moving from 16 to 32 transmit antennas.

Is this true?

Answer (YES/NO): NO